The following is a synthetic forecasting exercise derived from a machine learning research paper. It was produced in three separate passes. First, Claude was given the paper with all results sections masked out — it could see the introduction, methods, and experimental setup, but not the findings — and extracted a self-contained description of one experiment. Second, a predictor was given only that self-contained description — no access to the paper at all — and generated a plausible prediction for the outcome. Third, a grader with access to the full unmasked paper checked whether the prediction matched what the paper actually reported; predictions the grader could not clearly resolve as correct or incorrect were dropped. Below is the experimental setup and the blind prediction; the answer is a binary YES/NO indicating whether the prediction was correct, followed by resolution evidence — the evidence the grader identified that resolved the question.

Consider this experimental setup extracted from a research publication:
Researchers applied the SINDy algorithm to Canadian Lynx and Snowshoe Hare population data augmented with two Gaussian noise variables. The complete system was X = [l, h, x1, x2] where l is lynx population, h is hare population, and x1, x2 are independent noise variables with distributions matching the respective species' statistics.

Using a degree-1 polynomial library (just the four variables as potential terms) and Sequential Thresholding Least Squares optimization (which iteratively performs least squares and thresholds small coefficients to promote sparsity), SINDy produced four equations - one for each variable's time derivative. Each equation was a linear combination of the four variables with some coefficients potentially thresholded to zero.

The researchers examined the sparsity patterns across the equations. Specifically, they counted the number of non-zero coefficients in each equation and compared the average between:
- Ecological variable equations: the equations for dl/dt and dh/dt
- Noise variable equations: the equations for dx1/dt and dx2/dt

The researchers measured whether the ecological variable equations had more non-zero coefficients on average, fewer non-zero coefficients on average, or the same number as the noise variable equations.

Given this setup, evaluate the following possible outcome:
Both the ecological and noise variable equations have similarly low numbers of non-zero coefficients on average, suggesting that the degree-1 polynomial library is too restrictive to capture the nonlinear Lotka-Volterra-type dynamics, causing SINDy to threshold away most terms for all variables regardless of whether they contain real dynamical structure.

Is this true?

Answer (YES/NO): NO